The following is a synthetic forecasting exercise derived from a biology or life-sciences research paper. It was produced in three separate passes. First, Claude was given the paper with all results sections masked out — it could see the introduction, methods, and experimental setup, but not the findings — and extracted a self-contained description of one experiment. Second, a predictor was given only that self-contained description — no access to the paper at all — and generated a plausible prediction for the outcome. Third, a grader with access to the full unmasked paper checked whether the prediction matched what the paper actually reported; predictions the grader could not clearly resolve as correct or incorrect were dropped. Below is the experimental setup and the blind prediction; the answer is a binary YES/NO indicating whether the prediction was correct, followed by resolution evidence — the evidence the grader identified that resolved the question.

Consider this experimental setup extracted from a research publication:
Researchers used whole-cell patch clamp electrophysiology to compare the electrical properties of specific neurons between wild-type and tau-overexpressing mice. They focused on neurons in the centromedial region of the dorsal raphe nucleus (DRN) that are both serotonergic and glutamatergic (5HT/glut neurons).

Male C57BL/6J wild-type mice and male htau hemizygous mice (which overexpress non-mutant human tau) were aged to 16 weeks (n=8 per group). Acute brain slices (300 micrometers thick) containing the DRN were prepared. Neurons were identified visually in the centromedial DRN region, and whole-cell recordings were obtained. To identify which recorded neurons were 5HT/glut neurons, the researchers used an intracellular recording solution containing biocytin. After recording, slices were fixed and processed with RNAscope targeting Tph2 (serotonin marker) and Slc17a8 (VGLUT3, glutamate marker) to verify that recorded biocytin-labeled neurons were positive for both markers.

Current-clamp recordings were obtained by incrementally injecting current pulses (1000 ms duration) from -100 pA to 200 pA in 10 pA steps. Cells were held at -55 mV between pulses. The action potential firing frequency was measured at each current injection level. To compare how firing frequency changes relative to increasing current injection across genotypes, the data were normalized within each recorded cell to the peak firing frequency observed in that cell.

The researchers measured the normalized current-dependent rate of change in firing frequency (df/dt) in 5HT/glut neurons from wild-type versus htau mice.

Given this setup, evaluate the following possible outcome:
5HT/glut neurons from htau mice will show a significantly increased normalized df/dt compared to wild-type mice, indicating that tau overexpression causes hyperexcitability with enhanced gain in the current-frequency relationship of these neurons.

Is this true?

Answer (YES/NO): YES